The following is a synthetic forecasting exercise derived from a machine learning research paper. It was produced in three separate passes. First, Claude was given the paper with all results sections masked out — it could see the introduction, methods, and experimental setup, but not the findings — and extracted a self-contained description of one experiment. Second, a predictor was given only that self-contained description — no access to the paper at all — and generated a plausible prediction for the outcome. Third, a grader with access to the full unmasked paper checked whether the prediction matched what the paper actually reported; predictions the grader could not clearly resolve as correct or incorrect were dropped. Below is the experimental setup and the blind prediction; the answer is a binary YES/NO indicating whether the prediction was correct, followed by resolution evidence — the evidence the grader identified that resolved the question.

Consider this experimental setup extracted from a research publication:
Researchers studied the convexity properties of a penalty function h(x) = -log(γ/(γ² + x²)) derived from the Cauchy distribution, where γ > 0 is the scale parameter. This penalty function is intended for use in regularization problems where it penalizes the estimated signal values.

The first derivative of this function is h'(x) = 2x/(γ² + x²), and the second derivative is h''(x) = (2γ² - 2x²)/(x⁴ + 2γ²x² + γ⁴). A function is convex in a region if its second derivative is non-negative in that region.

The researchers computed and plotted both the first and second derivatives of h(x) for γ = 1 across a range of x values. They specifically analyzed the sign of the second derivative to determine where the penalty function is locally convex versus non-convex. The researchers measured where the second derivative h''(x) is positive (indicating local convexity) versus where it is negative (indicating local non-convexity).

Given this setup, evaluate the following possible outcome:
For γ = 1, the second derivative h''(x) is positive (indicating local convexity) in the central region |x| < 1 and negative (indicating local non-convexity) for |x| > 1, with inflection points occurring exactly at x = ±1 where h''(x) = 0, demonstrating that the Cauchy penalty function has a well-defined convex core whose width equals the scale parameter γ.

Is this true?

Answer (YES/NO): YES